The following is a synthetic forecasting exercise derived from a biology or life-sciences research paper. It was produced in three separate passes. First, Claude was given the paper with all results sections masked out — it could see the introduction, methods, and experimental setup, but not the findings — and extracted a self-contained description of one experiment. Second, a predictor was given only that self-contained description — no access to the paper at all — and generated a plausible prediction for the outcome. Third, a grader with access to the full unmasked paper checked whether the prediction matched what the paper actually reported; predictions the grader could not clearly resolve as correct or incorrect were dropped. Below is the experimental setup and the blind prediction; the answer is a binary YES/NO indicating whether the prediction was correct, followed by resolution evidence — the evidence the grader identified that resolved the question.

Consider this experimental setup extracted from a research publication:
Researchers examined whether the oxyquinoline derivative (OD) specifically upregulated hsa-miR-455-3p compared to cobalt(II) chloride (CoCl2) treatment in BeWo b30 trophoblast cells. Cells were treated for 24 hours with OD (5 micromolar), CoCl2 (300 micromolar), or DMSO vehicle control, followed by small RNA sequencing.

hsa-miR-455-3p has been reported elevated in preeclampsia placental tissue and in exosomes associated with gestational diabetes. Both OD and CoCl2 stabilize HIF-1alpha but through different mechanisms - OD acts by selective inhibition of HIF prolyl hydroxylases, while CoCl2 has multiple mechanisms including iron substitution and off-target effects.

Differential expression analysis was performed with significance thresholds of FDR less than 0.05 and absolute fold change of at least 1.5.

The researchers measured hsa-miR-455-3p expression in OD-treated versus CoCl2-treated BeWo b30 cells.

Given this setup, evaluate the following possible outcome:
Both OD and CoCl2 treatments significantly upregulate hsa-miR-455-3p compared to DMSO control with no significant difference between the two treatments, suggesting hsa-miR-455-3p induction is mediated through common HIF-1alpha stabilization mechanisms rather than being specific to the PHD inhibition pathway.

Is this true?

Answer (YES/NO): NO